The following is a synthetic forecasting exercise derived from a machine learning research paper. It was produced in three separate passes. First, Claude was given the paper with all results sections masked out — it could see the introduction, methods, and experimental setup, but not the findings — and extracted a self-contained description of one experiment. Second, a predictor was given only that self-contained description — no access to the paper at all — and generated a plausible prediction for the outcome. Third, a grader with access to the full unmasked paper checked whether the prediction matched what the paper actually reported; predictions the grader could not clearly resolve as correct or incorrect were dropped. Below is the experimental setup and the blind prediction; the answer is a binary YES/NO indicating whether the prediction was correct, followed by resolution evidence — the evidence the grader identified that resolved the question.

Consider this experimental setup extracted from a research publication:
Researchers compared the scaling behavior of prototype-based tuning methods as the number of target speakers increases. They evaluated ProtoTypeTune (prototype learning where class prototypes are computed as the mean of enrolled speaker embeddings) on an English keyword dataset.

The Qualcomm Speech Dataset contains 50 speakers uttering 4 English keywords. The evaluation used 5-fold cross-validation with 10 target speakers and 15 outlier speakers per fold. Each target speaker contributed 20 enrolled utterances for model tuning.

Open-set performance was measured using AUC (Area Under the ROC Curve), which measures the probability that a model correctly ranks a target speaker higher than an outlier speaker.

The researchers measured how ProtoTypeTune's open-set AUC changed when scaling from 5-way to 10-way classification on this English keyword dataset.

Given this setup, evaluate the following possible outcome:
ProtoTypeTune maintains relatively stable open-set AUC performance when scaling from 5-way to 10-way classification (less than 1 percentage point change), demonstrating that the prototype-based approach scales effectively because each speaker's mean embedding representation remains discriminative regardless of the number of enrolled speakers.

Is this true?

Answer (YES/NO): NO